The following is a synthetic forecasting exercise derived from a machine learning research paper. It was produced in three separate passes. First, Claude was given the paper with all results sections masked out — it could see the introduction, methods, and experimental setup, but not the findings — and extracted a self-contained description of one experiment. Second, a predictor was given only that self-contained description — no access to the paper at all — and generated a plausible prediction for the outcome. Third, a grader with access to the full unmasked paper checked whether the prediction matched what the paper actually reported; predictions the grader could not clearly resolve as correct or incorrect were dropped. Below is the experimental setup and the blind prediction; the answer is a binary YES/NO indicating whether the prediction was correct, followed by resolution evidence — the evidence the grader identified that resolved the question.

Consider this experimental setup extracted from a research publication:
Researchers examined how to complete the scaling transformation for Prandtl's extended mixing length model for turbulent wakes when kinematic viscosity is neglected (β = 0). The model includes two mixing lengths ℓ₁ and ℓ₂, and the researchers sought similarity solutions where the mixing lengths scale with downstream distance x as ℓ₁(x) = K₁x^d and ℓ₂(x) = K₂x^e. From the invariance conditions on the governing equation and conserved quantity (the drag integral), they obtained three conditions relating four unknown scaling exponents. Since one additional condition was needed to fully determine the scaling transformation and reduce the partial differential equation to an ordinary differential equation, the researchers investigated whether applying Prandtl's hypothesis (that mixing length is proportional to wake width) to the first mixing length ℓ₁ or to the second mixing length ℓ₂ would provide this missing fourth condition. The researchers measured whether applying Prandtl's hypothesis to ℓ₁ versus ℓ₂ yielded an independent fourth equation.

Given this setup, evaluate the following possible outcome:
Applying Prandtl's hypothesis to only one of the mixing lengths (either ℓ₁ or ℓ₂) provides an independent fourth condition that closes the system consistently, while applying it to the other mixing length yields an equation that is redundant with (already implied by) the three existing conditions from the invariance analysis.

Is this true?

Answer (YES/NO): YES